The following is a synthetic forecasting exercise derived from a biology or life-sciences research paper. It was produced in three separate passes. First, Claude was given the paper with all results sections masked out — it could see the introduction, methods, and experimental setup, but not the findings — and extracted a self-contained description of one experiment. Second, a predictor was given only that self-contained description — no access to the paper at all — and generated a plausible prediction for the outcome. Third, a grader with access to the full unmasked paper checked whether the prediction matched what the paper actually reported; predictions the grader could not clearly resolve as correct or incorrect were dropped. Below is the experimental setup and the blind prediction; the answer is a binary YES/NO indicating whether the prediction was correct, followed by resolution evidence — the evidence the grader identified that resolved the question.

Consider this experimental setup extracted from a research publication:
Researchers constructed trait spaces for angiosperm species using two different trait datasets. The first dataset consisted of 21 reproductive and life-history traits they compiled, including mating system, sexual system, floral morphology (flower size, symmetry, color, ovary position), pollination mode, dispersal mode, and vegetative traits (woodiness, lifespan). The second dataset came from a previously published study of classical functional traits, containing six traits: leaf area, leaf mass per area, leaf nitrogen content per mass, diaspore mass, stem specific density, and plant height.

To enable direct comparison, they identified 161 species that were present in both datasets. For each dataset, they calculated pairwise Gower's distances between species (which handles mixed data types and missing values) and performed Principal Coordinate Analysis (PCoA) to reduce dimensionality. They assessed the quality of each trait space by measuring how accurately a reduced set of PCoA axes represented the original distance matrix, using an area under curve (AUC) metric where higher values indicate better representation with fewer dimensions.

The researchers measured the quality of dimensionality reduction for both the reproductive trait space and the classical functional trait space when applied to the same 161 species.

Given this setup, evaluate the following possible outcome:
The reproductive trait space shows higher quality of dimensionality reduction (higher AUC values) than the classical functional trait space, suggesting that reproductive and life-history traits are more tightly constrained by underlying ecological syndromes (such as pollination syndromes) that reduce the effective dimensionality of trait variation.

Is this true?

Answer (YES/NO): NO